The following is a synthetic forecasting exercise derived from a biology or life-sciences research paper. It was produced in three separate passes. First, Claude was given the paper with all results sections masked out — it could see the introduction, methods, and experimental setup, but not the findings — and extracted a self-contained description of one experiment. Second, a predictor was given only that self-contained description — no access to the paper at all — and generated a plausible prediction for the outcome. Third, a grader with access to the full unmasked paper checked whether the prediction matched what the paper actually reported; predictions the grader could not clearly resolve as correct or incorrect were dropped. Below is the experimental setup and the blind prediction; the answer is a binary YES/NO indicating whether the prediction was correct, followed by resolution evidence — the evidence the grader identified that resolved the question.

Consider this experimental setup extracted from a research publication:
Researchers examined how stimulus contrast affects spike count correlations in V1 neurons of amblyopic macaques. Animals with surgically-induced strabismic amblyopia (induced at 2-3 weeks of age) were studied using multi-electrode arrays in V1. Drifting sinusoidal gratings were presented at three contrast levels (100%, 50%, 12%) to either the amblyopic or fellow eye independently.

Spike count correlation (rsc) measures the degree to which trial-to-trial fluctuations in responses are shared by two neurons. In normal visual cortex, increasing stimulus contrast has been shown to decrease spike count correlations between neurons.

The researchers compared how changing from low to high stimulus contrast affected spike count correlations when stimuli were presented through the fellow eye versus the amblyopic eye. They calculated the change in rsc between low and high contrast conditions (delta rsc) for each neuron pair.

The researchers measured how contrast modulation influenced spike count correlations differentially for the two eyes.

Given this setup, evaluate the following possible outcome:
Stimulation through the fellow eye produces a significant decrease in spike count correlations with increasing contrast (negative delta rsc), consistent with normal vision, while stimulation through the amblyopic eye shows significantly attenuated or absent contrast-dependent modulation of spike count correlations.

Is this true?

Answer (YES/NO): YES